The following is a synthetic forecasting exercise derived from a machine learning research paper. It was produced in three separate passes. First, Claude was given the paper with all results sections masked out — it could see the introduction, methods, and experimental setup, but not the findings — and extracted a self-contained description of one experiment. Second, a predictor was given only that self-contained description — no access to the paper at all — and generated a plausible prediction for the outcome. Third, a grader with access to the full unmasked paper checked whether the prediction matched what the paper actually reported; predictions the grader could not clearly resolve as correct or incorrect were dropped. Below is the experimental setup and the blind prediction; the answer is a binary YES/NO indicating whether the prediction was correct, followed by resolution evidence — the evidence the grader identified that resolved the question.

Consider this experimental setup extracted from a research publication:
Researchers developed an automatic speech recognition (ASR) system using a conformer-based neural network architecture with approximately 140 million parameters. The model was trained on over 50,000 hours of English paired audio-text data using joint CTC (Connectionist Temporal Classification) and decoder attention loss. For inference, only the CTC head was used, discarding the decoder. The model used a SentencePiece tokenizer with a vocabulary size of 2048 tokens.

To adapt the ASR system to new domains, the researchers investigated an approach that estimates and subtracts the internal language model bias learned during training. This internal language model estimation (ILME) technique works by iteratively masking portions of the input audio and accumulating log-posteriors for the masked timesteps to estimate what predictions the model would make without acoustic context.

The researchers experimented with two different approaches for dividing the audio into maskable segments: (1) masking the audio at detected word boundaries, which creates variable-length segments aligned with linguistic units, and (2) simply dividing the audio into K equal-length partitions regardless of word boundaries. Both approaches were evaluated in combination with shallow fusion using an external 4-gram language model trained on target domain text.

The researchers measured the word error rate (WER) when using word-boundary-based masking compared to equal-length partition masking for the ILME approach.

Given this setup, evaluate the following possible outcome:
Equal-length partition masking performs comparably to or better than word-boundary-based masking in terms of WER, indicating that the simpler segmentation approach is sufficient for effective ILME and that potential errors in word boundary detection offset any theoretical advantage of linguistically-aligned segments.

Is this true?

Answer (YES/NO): YES